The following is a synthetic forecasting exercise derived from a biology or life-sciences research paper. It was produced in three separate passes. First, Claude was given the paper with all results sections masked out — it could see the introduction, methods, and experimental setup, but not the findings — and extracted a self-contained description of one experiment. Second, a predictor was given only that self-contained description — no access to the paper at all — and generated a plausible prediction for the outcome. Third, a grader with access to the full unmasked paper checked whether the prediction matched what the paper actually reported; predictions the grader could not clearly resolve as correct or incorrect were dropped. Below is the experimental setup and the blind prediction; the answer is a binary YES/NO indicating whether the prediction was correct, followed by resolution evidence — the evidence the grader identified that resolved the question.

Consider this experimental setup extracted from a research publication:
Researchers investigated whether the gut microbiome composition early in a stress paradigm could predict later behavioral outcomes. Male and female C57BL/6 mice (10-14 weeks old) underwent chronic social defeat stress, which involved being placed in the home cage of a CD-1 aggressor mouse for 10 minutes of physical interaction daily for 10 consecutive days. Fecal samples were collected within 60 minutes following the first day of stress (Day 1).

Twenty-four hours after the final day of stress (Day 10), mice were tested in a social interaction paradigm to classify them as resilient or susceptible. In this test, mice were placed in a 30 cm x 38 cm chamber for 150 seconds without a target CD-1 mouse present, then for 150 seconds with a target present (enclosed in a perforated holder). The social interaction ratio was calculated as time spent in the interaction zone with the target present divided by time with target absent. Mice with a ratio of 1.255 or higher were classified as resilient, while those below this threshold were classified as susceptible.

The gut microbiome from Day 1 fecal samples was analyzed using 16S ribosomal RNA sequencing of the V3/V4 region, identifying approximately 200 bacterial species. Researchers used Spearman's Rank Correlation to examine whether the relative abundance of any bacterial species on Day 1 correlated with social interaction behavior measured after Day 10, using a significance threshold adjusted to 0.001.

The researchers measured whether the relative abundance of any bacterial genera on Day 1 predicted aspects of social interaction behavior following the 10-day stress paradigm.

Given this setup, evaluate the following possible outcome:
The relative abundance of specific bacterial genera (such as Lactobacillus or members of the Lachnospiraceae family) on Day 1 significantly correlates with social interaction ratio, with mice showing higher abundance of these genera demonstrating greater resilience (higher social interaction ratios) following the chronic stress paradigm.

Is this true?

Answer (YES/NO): NO